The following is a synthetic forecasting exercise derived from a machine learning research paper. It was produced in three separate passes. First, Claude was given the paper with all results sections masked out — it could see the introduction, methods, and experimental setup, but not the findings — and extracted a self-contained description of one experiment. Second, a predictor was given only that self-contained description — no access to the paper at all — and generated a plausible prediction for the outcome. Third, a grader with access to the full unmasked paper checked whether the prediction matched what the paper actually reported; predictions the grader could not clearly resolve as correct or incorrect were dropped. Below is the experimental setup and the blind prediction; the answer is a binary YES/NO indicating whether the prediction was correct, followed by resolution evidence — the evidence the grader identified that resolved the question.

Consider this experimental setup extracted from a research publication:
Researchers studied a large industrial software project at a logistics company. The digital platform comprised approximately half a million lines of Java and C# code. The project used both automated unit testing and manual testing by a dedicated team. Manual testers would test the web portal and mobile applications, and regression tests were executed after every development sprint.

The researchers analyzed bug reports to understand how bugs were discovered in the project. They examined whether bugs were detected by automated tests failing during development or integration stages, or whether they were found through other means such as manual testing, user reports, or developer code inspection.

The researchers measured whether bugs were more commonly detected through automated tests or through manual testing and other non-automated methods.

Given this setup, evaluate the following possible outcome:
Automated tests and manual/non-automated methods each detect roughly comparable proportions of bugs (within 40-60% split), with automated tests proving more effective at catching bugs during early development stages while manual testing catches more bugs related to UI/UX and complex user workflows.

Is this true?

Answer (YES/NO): NO